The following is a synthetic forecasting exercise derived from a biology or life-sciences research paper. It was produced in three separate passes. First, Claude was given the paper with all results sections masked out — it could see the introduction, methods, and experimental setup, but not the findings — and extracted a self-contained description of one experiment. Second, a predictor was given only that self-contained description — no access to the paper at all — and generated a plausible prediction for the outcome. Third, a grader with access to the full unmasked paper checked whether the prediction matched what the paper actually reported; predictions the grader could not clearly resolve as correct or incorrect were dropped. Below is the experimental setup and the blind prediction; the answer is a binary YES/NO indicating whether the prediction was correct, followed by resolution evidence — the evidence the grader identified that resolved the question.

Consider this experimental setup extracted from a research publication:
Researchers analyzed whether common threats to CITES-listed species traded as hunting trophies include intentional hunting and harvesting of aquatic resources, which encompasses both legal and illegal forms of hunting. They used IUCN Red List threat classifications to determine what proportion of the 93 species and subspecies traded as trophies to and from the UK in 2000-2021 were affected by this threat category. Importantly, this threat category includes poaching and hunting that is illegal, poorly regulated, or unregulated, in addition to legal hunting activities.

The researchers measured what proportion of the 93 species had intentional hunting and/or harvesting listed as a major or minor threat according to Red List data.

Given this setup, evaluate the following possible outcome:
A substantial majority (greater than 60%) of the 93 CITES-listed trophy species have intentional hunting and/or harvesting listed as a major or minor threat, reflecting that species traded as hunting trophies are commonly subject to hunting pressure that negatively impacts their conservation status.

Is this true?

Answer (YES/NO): YES